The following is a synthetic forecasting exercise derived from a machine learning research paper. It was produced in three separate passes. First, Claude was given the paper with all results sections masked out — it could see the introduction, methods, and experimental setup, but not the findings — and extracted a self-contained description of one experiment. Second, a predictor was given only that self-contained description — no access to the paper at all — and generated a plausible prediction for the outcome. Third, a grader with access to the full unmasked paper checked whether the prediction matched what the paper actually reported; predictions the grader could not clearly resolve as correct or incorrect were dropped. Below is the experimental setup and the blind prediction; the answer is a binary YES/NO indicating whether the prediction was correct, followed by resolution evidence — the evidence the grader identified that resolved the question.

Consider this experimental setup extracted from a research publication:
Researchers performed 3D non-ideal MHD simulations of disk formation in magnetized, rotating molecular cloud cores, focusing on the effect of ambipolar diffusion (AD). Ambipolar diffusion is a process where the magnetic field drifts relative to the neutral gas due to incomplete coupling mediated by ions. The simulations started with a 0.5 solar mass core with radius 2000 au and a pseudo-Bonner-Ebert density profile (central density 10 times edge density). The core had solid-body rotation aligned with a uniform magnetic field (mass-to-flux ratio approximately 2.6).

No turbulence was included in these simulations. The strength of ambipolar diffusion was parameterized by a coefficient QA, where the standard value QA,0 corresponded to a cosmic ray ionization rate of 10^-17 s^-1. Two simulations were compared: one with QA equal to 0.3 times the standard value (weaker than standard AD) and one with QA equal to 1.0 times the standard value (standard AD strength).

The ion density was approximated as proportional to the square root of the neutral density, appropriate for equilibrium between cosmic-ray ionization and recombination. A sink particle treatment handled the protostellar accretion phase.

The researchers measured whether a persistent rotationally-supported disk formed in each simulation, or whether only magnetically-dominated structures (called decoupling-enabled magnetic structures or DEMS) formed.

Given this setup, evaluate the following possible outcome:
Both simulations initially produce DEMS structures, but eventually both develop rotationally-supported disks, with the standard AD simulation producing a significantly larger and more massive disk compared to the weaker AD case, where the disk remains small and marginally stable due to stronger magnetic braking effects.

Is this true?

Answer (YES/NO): NO